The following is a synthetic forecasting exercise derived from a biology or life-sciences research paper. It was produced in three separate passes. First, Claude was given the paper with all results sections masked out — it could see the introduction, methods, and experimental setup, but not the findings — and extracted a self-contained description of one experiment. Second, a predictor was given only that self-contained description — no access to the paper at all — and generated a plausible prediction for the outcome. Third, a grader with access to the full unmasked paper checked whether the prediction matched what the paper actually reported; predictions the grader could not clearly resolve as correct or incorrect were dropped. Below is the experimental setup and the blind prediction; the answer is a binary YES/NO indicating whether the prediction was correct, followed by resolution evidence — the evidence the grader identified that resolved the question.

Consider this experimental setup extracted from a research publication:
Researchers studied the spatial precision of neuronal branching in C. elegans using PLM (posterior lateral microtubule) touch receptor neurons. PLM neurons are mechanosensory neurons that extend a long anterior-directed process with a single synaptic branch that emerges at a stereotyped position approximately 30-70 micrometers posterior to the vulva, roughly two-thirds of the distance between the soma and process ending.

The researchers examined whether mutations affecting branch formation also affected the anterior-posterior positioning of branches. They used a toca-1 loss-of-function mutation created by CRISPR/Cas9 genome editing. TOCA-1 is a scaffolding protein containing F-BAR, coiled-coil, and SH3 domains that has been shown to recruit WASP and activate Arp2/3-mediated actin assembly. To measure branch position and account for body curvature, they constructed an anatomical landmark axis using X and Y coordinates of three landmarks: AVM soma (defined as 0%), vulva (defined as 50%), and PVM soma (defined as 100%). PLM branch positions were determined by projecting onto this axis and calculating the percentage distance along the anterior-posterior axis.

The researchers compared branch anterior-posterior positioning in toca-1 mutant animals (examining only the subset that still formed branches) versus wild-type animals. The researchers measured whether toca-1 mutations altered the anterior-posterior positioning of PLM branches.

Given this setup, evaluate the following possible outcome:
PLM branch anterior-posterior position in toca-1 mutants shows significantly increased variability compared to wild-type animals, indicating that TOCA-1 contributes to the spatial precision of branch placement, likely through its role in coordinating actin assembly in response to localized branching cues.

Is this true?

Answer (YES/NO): NO